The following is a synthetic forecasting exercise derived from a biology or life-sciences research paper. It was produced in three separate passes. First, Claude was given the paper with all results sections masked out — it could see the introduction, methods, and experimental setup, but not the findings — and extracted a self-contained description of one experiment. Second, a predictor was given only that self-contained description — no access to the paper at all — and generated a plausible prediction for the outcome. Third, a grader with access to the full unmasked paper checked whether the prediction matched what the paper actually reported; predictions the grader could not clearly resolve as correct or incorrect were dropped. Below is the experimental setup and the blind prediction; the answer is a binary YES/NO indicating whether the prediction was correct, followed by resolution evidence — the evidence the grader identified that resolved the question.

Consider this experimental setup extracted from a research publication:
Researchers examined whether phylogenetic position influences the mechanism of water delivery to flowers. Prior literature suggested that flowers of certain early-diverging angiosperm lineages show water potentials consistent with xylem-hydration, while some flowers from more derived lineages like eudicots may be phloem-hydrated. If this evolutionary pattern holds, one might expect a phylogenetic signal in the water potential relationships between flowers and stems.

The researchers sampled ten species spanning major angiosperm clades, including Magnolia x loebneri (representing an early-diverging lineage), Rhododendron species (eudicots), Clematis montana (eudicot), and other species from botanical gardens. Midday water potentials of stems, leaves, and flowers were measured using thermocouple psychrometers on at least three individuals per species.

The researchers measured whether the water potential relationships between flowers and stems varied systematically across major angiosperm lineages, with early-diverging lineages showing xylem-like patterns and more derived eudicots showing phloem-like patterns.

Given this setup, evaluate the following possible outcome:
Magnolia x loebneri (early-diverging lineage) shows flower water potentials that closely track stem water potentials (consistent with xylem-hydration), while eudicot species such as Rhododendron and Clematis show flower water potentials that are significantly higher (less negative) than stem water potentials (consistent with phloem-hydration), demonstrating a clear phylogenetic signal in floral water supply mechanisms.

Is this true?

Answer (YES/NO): NO